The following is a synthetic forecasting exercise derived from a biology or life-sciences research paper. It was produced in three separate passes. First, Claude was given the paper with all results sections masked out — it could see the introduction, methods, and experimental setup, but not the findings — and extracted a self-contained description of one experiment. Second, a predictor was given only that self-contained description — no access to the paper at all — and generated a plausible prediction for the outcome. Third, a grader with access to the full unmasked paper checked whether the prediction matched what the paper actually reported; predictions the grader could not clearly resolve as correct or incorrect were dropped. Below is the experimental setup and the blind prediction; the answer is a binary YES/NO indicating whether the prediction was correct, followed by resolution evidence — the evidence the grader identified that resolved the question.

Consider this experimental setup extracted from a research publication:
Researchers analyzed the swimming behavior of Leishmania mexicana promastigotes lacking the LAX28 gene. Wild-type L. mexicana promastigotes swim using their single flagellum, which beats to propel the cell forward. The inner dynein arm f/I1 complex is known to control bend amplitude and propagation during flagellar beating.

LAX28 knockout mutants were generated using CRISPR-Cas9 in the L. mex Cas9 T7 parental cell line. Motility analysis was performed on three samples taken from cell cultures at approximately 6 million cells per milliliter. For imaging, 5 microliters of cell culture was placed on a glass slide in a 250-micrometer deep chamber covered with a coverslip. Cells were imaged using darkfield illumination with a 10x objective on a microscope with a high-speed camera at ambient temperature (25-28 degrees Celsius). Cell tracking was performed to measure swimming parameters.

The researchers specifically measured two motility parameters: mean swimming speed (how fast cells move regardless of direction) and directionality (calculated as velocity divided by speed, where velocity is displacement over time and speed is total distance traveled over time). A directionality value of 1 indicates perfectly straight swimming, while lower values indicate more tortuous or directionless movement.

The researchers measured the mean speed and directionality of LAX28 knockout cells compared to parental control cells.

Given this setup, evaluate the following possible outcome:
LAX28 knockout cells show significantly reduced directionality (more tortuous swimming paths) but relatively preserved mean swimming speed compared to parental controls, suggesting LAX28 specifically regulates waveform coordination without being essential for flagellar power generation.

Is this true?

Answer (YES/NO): NO